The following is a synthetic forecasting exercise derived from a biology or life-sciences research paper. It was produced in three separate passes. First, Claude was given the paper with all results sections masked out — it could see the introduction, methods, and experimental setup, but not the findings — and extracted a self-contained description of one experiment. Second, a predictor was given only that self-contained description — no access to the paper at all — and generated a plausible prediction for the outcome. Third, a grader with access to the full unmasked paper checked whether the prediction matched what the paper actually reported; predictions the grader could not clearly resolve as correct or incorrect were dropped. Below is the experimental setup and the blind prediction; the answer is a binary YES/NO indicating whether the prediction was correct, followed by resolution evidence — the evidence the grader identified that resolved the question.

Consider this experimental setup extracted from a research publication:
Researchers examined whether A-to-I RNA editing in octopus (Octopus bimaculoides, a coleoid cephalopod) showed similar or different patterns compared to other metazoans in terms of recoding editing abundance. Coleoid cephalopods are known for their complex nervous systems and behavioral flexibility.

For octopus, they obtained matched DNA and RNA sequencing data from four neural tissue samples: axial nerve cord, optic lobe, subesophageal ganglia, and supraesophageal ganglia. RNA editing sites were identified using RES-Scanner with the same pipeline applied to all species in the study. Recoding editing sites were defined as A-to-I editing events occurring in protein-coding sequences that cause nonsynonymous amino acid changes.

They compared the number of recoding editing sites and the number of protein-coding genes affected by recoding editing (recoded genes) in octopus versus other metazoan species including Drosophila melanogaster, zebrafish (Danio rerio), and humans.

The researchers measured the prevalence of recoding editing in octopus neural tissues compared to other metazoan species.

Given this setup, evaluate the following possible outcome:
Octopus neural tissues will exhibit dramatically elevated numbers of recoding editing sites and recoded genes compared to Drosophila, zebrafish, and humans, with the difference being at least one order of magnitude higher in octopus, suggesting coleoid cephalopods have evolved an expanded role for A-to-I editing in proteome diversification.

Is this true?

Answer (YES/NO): YES